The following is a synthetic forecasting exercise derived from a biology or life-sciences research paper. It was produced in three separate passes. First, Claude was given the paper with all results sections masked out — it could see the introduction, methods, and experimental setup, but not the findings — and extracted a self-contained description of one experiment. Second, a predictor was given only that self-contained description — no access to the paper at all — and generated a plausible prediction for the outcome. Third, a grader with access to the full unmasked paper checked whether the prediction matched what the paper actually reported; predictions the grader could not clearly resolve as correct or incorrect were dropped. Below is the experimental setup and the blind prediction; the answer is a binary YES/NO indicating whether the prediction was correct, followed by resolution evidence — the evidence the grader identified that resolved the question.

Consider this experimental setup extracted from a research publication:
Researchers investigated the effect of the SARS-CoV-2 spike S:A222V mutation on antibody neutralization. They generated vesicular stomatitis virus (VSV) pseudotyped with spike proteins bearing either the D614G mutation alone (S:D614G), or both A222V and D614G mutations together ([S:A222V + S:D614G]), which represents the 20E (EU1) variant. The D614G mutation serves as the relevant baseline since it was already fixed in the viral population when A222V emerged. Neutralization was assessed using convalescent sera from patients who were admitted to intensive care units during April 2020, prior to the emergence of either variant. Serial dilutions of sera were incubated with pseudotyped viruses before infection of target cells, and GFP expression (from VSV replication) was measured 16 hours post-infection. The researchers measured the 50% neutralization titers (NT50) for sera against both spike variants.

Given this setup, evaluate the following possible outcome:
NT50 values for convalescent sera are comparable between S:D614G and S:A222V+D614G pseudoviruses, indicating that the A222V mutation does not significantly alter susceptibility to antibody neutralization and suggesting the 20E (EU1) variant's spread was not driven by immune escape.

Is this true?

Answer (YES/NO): YES